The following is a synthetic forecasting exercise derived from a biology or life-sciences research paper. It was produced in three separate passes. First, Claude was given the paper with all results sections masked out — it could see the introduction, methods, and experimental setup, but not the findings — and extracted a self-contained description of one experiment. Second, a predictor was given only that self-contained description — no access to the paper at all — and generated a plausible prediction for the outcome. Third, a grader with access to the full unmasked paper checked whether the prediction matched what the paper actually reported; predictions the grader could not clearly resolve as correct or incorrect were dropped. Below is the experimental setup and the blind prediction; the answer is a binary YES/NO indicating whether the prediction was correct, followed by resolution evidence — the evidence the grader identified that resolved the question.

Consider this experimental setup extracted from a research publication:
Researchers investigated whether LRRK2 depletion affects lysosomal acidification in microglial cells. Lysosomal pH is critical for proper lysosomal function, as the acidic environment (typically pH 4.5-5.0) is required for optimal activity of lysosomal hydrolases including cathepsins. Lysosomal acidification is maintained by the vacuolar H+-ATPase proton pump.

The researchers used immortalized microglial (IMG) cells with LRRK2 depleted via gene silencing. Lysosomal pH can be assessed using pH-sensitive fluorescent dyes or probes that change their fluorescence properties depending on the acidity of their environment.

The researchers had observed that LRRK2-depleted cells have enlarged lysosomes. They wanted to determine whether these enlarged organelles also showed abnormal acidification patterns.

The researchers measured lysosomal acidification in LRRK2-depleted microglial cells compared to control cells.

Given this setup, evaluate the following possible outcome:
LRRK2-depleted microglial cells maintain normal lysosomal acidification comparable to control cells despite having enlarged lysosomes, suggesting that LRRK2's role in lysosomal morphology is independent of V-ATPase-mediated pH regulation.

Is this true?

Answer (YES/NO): NO